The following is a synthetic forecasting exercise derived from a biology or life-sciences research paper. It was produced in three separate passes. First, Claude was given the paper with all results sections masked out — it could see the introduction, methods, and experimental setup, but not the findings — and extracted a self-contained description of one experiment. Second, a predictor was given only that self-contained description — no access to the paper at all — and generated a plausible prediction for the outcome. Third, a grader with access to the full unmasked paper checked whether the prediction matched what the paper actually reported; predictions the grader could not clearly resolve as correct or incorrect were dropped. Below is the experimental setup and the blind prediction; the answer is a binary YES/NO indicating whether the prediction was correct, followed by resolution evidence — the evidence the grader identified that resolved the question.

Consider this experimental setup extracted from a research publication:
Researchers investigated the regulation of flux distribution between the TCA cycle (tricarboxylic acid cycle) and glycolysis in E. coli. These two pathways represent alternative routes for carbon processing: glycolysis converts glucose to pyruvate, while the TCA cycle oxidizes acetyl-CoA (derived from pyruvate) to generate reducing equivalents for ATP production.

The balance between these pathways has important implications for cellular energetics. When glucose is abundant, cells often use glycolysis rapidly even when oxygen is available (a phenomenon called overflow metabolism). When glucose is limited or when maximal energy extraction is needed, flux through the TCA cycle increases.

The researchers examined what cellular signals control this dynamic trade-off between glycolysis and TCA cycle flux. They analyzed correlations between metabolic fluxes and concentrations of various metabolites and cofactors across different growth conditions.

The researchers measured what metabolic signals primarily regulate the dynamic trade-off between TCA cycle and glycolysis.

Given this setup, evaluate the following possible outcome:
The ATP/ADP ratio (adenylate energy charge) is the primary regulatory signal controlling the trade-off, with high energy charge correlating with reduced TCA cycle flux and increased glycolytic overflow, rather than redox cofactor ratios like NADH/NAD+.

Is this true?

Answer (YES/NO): NO